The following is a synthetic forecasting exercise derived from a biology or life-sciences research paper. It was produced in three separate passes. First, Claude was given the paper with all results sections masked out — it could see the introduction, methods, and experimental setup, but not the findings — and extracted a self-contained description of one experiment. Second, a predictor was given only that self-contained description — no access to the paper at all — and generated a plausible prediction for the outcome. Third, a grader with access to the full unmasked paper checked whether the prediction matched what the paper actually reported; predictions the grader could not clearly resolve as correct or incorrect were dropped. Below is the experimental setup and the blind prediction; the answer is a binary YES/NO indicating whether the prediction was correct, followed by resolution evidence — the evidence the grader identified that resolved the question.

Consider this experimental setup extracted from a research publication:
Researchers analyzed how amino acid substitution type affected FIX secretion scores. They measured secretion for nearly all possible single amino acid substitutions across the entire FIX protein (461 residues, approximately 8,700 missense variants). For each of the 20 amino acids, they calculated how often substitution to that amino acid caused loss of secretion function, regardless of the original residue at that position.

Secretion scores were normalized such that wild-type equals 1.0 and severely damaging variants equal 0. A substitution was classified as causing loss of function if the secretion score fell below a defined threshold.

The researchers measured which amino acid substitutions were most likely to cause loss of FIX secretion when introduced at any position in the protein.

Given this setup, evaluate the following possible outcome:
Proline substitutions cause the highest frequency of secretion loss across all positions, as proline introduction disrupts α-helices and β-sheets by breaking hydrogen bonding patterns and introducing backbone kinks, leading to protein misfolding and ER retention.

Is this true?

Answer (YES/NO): NO